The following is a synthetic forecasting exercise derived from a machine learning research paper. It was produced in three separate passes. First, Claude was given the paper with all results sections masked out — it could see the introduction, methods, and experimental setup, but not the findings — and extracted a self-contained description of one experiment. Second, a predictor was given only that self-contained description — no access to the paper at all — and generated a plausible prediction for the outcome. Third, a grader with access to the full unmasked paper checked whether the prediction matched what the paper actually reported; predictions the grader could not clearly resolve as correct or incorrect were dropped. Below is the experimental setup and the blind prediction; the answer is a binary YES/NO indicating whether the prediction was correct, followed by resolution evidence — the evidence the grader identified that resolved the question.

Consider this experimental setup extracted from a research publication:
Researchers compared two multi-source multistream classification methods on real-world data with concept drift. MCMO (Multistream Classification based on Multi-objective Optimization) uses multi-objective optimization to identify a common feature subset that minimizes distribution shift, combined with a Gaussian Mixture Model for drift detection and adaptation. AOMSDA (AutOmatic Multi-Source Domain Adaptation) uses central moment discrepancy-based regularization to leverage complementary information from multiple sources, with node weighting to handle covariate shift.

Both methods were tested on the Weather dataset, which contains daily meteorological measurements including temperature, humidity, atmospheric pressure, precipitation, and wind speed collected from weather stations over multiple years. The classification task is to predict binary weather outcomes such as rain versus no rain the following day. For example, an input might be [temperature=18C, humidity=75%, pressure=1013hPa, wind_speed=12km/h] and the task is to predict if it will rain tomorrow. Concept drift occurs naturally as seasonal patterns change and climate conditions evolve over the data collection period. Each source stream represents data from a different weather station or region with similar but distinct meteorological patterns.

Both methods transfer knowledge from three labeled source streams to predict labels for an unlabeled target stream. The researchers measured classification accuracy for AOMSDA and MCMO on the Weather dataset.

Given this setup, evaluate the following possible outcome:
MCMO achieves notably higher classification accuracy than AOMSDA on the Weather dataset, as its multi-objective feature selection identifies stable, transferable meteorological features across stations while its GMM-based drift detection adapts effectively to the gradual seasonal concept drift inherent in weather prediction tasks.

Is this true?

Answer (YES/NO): NO